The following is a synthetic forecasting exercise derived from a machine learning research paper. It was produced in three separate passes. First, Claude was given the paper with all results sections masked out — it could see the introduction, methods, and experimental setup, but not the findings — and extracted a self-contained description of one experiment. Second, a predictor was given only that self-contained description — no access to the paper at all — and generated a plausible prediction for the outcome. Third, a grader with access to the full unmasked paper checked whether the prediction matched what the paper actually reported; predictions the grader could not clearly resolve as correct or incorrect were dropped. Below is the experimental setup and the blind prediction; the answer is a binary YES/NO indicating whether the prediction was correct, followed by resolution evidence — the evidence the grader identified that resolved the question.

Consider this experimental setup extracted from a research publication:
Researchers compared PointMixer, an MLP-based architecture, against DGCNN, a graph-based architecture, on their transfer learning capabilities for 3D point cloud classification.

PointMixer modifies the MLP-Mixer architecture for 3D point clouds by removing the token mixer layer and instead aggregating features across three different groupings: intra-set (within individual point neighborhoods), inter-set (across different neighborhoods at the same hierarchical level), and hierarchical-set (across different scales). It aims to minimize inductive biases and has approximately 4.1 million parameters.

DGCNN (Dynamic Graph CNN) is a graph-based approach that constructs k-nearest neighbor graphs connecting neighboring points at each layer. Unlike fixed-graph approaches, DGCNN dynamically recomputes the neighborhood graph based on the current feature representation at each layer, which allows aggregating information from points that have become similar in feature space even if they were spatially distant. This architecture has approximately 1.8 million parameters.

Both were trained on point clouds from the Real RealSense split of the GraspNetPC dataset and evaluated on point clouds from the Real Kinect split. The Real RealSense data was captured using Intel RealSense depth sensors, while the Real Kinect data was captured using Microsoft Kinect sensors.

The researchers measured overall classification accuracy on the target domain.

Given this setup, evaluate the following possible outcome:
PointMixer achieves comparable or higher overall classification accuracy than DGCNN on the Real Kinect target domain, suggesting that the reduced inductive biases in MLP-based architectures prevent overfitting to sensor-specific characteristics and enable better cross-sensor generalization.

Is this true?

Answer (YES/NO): YES